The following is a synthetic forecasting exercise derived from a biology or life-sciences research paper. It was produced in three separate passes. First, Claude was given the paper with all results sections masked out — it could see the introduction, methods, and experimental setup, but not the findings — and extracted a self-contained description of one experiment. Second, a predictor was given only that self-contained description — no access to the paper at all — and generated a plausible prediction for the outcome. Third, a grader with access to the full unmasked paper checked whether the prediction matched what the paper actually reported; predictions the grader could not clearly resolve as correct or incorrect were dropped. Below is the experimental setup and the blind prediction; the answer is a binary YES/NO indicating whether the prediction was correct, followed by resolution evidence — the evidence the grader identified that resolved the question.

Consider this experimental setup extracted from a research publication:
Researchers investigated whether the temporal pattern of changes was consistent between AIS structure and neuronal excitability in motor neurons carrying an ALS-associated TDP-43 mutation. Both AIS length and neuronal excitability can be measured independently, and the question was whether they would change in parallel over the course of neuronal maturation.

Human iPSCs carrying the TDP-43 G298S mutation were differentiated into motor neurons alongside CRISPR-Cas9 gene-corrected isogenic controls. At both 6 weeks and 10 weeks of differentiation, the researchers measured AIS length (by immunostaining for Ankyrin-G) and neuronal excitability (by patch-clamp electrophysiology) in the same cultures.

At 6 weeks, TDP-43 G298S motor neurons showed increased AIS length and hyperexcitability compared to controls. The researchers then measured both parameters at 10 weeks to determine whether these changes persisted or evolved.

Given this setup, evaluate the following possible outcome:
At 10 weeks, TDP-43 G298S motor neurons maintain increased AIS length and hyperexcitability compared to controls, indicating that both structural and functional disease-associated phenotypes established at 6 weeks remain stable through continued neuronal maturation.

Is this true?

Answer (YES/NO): NO